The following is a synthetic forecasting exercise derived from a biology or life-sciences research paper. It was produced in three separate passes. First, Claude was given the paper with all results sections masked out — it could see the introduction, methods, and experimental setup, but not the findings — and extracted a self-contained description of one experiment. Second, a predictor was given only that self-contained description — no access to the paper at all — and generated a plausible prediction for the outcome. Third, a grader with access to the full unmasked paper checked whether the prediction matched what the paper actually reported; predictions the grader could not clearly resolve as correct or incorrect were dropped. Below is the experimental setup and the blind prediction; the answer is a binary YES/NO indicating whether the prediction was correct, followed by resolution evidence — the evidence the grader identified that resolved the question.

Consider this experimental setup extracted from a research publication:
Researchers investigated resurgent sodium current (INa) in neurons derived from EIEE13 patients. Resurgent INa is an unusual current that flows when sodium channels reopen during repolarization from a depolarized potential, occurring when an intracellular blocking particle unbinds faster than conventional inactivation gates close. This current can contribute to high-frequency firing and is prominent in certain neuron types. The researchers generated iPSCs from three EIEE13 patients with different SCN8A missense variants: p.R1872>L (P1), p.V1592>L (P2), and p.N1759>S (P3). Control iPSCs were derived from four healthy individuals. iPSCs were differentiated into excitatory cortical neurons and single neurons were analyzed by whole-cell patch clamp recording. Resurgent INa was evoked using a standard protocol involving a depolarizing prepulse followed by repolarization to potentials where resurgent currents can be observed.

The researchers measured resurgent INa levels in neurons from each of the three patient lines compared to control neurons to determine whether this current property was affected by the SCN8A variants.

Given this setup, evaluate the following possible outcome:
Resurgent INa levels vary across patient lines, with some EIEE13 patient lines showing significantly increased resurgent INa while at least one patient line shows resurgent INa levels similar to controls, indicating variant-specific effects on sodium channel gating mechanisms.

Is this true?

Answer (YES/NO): YES